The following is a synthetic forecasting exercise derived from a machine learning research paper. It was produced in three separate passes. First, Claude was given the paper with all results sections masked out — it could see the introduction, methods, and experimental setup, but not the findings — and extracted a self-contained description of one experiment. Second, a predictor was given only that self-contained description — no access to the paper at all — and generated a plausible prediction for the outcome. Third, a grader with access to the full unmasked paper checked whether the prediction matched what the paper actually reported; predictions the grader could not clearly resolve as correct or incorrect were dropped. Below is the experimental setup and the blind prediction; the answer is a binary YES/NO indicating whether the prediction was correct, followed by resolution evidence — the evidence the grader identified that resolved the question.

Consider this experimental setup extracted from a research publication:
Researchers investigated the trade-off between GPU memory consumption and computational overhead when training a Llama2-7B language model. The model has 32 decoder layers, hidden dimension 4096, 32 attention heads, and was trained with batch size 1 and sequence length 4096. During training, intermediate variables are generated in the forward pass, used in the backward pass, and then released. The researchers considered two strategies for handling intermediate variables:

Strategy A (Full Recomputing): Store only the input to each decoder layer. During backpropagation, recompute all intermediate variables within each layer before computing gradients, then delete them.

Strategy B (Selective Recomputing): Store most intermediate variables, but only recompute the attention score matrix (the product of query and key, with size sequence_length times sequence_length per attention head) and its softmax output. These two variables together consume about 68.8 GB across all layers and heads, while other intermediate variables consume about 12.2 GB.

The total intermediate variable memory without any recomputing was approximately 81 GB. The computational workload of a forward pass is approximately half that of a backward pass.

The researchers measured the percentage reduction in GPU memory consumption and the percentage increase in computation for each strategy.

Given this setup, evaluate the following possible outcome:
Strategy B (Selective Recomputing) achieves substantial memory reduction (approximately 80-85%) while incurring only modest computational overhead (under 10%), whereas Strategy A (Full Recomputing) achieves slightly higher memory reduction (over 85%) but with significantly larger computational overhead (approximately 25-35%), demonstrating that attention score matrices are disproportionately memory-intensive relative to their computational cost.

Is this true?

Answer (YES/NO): YES